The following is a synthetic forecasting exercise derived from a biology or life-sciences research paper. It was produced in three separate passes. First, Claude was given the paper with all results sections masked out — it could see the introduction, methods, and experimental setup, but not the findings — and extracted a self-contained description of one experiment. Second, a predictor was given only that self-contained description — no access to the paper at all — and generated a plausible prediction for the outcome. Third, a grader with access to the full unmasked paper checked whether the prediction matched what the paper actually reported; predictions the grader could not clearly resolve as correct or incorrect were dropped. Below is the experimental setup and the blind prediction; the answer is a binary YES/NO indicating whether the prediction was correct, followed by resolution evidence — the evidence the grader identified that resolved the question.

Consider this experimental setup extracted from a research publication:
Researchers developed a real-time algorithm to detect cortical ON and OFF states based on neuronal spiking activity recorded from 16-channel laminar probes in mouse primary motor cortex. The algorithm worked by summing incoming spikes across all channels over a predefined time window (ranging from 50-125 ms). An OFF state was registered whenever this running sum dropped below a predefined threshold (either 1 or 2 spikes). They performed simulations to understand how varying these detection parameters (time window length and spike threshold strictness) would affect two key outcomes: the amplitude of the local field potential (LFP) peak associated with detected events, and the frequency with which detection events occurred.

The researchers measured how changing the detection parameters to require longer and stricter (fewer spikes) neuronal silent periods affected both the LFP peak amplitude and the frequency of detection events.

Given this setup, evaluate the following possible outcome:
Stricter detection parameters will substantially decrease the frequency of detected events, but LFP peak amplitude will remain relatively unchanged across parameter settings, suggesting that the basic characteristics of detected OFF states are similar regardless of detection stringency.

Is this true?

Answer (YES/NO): NO